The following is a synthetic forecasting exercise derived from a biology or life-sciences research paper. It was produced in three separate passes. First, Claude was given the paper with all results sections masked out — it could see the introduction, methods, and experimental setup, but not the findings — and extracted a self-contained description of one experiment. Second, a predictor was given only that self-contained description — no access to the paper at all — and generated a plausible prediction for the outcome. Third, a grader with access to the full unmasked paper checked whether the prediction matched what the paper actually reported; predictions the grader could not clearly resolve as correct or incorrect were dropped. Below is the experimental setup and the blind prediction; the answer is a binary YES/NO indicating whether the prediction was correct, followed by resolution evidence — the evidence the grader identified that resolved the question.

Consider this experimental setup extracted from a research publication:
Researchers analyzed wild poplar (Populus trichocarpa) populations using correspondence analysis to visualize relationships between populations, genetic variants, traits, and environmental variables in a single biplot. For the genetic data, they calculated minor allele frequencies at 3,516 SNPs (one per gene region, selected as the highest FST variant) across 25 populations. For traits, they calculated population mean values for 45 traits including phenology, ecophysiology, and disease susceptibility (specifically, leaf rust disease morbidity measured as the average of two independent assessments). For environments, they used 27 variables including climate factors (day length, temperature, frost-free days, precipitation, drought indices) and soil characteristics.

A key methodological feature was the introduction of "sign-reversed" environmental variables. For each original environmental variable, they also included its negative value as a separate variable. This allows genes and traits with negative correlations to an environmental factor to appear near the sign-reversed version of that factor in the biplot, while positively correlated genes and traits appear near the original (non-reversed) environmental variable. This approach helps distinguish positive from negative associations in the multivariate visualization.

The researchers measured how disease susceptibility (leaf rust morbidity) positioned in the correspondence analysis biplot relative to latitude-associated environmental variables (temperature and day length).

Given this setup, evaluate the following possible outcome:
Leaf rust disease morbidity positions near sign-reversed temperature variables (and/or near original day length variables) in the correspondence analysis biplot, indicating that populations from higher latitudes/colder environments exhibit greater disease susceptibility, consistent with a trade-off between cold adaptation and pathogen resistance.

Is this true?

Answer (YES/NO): YES